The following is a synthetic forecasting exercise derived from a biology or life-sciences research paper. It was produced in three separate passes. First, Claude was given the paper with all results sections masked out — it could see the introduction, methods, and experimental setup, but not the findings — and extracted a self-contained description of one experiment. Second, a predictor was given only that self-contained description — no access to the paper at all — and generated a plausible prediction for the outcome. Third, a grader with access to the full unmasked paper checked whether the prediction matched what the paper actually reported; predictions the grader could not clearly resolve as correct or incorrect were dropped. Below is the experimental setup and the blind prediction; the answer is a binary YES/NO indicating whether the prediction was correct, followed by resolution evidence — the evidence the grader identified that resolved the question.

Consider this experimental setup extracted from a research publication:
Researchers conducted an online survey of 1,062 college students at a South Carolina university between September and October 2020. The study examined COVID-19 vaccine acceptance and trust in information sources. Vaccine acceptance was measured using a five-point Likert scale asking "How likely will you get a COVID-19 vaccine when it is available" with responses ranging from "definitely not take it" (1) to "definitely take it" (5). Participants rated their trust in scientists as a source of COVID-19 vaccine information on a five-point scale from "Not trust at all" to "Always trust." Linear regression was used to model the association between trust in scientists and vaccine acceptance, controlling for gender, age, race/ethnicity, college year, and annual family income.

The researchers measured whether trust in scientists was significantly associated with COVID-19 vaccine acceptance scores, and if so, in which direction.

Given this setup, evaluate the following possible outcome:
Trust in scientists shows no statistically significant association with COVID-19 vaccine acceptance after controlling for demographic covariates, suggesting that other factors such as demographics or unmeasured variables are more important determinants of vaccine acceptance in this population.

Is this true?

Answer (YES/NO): NO